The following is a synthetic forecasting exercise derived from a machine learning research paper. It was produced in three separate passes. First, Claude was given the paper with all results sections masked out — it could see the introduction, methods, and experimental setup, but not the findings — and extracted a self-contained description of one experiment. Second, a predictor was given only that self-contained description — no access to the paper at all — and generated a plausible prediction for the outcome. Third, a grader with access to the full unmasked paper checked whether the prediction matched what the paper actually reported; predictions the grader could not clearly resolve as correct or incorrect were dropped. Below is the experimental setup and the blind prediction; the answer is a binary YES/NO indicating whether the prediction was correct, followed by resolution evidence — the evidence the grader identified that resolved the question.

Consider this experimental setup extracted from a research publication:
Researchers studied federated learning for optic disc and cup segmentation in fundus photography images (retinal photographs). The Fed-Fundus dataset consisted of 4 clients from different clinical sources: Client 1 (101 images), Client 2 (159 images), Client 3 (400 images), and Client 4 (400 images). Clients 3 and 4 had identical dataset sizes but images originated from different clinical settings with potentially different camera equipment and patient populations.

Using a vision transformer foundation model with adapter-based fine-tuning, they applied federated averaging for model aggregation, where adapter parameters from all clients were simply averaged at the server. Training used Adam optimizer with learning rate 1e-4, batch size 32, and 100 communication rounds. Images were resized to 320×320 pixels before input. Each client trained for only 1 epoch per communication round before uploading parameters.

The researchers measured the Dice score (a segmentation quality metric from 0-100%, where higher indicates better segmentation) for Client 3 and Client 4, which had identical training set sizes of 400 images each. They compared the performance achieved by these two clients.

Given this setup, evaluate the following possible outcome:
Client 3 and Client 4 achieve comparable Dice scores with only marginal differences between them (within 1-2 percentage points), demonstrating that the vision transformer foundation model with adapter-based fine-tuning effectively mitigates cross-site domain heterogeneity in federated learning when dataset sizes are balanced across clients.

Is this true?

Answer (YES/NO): YES